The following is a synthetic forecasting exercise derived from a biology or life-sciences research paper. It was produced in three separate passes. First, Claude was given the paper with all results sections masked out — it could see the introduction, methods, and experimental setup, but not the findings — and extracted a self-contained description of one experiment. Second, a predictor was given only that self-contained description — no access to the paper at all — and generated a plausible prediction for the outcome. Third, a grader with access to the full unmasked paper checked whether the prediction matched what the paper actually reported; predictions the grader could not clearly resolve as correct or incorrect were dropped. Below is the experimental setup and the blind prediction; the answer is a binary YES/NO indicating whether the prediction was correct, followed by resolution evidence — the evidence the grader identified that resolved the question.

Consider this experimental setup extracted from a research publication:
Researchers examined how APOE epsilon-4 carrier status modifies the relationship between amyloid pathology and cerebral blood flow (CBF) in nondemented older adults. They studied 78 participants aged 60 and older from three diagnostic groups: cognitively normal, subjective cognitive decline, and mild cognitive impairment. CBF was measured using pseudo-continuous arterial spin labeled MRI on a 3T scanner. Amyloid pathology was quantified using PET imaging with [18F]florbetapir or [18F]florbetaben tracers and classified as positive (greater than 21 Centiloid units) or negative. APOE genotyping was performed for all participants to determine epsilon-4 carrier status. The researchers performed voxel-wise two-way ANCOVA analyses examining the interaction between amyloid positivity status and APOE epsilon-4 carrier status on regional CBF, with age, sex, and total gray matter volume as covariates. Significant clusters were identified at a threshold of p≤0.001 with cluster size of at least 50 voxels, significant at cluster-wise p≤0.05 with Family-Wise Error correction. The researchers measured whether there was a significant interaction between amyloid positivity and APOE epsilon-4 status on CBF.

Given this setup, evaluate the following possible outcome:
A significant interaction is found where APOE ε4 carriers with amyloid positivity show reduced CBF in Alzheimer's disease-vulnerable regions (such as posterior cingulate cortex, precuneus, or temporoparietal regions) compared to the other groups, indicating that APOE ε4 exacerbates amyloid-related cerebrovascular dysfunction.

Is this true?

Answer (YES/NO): NO